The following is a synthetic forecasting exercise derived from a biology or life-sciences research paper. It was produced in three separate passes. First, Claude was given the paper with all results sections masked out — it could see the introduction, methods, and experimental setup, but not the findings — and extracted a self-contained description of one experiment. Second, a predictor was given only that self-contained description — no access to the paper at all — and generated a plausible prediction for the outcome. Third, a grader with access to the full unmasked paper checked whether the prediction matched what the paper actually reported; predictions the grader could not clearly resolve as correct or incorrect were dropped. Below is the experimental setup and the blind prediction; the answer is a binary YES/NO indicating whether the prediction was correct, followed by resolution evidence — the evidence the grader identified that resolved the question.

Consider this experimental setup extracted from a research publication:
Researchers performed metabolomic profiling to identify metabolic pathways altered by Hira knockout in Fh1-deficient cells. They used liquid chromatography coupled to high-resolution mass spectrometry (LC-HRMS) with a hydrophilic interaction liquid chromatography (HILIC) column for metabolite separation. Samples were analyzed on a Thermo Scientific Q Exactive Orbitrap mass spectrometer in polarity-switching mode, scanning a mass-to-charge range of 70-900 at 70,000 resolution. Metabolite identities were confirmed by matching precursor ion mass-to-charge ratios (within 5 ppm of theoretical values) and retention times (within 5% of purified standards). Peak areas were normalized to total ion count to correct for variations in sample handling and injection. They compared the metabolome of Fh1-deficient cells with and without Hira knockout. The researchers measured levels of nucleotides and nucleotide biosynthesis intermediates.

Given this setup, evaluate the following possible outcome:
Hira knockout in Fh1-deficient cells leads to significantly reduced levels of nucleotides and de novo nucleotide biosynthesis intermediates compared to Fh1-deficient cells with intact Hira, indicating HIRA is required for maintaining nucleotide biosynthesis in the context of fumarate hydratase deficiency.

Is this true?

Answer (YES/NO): NO